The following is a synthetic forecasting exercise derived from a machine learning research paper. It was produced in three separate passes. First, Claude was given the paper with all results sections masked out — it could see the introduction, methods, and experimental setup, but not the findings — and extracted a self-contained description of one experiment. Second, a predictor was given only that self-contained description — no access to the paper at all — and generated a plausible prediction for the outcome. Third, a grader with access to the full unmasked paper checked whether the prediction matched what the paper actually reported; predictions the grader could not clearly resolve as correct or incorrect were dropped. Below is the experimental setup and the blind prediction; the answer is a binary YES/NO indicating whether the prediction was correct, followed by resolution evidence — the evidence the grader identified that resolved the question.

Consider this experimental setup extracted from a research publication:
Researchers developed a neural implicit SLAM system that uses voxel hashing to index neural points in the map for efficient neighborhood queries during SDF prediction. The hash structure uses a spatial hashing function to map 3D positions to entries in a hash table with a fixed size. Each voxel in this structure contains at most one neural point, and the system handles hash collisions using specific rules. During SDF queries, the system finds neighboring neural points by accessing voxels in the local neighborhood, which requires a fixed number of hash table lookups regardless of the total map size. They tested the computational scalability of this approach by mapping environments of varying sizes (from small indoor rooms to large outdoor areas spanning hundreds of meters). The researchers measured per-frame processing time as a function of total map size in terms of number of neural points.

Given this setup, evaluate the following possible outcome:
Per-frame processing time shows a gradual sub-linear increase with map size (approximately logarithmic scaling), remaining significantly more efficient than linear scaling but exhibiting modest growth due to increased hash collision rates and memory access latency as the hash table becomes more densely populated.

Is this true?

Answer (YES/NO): NO